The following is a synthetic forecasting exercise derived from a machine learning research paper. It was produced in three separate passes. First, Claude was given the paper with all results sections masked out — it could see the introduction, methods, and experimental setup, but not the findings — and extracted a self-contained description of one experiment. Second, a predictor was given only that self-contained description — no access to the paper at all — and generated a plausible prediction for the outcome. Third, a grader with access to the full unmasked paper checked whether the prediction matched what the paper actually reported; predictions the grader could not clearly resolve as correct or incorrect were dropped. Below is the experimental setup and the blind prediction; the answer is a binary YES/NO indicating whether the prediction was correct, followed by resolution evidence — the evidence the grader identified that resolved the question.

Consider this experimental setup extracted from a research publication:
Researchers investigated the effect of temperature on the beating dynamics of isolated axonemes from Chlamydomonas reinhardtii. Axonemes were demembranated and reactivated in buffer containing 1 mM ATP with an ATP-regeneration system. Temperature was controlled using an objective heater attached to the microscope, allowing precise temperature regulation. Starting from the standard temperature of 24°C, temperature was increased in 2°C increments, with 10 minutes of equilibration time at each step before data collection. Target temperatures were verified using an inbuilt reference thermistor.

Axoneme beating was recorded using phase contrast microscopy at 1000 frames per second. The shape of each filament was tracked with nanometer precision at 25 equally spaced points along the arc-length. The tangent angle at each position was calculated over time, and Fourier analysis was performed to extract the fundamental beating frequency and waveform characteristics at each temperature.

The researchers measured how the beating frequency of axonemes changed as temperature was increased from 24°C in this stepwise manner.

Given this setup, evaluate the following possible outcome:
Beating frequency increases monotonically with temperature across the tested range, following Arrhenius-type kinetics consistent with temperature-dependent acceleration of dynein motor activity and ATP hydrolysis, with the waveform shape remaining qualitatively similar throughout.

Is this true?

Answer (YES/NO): YES